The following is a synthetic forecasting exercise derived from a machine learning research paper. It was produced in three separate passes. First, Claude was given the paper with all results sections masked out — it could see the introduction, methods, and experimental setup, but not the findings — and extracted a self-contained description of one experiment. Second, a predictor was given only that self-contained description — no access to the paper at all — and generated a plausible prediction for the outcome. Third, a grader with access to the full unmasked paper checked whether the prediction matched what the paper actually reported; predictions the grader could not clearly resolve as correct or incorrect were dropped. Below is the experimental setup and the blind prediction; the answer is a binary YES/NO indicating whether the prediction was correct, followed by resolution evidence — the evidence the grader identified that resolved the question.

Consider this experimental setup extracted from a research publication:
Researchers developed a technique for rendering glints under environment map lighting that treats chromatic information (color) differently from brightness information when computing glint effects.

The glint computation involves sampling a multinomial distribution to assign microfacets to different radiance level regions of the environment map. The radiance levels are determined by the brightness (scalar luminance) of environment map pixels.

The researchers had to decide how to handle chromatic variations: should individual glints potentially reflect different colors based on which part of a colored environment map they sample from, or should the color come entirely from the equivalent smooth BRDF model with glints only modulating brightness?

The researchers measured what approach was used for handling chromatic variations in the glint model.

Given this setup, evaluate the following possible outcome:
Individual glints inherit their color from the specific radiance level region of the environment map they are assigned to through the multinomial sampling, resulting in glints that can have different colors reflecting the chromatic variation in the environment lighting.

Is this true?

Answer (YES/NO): NO